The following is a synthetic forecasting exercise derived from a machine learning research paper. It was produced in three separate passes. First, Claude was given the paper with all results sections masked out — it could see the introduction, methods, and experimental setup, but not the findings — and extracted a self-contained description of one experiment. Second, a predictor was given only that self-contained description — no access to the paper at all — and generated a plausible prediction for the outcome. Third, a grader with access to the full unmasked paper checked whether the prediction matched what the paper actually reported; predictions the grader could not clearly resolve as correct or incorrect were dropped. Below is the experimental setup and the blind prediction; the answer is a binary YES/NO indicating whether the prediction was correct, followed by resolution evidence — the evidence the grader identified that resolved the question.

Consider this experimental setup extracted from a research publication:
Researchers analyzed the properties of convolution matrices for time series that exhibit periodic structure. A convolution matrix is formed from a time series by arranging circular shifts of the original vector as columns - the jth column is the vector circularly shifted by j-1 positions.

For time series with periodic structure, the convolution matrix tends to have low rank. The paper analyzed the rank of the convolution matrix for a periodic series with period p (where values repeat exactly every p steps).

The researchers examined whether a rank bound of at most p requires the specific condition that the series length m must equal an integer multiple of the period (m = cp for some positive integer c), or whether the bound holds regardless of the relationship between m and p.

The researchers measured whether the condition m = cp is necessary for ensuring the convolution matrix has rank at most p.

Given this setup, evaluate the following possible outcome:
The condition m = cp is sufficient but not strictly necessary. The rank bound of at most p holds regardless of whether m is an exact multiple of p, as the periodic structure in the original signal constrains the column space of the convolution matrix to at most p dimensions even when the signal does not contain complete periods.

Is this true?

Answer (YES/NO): NO